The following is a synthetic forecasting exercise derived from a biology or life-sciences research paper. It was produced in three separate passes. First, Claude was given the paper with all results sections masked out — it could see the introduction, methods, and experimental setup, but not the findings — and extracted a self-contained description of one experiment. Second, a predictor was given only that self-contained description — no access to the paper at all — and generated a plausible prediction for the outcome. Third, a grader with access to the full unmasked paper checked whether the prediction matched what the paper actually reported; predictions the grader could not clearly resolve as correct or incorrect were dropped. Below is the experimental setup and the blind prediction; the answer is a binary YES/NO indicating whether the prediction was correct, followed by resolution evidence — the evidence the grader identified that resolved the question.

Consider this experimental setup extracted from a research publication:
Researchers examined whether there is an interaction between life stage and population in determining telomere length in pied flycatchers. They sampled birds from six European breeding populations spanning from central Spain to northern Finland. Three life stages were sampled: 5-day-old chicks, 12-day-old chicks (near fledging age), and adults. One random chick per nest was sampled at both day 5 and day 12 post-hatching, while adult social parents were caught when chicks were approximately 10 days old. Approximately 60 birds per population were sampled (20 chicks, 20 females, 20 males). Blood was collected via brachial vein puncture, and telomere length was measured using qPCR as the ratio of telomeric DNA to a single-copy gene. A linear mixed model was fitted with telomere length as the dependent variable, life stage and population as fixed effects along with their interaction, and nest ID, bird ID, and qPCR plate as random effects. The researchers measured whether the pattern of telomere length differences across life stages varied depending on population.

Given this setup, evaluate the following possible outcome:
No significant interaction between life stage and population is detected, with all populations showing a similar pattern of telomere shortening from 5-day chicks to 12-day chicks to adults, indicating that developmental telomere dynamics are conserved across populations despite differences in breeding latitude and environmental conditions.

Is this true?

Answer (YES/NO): YES